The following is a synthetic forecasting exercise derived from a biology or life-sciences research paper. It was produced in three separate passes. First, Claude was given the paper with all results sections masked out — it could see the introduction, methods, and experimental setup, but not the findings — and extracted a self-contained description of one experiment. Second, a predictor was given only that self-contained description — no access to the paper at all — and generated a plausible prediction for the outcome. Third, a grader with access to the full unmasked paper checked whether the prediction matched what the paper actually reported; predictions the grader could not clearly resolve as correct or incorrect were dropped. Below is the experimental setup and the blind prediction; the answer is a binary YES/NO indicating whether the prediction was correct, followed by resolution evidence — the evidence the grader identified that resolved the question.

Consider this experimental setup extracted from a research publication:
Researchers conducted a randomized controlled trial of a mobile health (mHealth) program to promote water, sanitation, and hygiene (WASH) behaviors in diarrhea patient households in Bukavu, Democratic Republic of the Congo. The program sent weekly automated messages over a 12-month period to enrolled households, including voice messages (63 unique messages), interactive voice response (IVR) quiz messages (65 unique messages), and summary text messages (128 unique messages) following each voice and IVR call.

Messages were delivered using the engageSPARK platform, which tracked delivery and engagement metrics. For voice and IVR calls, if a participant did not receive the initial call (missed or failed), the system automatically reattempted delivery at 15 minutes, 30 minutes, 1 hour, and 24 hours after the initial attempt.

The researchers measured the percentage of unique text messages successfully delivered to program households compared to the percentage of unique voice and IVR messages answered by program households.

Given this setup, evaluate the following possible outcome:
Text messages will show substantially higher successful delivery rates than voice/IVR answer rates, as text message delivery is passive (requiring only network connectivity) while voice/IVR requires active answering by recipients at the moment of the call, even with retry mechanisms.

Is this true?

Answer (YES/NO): NO